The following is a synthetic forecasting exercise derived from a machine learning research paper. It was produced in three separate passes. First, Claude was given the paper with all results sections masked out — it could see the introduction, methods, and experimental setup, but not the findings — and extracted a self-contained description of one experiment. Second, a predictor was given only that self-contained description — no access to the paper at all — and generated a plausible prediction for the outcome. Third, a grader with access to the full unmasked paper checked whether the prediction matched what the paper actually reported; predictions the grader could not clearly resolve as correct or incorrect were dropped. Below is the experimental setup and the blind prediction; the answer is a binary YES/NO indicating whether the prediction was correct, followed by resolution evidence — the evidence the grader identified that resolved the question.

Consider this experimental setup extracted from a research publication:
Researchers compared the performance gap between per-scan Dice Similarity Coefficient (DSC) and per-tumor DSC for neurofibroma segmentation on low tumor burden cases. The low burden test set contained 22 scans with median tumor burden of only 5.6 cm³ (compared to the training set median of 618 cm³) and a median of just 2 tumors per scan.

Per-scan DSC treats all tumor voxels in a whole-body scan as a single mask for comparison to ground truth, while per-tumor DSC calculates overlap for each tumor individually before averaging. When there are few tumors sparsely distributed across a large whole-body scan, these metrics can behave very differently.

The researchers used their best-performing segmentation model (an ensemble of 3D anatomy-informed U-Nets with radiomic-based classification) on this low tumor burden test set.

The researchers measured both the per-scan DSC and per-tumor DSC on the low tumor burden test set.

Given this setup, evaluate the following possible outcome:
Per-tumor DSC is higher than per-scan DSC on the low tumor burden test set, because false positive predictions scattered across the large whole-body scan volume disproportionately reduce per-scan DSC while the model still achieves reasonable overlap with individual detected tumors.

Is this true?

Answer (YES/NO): YES